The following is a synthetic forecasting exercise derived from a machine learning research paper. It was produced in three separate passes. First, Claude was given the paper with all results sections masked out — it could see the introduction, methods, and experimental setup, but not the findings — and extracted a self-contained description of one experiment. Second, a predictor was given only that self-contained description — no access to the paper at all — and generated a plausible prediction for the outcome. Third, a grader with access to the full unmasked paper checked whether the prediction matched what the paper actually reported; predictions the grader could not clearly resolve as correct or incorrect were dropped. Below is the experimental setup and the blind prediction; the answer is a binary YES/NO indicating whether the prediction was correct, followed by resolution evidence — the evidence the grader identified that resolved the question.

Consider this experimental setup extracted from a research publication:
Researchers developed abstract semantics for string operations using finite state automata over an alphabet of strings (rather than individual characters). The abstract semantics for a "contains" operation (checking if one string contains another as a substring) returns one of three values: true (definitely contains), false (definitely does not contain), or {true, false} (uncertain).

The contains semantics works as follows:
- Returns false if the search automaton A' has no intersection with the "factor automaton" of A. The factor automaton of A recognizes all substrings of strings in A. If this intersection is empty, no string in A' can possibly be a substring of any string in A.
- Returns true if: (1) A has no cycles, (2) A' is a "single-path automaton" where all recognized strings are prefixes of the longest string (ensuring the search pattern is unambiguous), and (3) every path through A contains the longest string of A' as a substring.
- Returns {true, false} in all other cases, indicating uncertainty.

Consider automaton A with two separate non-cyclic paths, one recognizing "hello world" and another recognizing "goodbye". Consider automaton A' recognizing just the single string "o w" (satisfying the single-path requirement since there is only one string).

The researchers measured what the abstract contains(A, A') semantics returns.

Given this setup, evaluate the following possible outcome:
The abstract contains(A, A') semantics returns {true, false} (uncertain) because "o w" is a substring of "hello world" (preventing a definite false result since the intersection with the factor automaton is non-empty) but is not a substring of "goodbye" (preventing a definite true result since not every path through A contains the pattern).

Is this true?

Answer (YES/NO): YES